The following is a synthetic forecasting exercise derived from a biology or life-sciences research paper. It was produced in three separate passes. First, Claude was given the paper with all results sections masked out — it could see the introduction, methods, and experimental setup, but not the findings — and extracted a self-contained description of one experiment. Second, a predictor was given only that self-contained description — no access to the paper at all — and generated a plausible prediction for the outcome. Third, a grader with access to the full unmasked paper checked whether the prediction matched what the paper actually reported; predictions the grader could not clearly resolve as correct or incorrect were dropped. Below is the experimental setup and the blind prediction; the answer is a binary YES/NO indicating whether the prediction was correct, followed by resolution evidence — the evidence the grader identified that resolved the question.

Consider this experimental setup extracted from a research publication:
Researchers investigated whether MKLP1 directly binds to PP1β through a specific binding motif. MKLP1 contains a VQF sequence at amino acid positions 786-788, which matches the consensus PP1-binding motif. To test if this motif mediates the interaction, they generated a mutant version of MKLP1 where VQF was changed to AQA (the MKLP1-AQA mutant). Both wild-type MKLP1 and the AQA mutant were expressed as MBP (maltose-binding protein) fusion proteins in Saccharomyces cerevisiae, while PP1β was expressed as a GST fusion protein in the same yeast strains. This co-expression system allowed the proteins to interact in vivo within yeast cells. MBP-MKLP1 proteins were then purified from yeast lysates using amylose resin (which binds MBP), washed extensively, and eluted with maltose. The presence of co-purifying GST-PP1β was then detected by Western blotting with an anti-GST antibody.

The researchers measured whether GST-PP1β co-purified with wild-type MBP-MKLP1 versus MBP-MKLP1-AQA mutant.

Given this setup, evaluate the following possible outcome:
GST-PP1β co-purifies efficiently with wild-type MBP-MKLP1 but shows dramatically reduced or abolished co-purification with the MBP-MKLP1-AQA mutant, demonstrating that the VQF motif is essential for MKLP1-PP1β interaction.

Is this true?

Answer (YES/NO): NO